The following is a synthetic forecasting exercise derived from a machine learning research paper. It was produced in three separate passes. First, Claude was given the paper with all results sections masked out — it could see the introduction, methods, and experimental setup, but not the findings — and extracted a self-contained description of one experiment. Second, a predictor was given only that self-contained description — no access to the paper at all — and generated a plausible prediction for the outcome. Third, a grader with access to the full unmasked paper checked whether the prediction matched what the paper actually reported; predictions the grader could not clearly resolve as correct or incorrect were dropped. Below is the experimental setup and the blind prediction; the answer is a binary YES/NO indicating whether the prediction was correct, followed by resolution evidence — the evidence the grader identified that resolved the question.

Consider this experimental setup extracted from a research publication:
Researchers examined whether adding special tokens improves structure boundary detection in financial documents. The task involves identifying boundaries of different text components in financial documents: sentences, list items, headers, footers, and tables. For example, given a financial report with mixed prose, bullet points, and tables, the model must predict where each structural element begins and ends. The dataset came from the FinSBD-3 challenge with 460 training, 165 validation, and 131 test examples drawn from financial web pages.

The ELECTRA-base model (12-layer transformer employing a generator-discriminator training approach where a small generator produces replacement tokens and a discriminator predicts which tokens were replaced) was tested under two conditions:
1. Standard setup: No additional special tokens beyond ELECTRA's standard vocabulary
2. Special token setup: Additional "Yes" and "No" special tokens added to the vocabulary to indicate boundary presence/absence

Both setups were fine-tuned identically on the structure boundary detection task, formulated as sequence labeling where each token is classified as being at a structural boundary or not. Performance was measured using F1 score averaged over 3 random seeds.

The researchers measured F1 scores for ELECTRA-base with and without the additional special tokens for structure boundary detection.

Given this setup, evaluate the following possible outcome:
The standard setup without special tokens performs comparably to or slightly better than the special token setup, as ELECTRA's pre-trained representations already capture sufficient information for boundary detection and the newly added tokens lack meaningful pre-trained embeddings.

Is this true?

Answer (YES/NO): NO